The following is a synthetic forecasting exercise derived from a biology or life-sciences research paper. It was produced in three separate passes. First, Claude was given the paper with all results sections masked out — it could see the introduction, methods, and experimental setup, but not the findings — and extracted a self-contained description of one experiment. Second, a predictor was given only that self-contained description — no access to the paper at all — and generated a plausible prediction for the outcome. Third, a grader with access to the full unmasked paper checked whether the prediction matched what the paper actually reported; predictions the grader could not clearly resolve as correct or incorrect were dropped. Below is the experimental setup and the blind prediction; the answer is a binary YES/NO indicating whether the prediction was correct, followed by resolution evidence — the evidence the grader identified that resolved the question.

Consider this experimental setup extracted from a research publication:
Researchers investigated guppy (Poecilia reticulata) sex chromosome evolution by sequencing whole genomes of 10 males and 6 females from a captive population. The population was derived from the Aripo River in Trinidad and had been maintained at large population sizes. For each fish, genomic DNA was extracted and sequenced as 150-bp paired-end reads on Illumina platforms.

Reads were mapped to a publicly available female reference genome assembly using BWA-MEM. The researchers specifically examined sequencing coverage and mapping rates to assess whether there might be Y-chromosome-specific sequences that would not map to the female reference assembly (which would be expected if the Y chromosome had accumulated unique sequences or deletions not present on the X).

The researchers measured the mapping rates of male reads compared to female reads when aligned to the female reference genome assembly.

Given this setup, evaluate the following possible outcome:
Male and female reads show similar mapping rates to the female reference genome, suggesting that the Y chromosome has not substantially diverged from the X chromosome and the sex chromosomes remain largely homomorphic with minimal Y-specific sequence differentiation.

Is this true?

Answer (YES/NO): NO